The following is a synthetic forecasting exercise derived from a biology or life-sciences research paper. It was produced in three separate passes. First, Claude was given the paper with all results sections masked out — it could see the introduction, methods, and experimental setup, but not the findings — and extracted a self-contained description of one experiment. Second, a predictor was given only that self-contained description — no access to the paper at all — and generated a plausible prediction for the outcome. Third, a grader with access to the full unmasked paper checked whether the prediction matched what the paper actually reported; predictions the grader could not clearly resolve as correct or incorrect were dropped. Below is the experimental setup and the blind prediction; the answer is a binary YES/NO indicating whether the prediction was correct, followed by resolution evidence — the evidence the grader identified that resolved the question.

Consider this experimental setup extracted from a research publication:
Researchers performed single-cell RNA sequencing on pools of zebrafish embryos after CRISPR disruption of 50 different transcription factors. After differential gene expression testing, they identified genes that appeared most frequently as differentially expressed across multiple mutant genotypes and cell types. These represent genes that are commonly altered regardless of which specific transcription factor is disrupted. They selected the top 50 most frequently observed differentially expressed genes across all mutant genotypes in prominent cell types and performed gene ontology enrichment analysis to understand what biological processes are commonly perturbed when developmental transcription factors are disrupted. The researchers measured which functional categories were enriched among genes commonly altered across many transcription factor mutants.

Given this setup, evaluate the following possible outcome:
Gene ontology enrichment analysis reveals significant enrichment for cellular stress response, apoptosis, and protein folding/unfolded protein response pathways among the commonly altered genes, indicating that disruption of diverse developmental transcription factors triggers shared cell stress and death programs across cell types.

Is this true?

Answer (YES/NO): NO